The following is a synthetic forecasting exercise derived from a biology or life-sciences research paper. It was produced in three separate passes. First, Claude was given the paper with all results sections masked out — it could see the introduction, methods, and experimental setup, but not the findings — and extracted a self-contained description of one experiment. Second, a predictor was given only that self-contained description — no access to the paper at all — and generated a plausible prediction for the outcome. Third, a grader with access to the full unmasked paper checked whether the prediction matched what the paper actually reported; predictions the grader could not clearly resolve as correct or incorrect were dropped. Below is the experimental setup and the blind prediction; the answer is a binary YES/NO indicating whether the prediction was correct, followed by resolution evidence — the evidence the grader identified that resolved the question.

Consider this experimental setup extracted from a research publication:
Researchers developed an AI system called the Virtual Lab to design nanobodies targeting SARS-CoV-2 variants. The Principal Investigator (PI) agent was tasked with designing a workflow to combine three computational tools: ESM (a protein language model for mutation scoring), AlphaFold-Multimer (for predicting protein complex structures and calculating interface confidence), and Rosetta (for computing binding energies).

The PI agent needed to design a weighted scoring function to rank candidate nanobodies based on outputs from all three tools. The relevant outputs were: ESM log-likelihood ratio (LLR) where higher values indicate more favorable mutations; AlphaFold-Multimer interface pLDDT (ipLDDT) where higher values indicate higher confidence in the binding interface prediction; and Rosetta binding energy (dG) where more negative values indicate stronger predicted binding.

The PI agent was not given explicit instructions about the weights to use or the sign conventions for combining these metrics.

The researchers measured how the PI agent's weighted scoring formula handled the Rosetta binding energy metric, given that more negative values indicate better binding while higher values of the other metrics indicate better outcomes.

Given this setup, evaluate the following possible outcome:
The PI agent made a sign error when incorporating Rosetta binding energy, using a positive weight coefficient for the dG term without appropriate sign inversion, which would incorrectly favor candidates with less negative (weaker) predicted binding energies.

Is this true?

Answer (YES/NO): NO